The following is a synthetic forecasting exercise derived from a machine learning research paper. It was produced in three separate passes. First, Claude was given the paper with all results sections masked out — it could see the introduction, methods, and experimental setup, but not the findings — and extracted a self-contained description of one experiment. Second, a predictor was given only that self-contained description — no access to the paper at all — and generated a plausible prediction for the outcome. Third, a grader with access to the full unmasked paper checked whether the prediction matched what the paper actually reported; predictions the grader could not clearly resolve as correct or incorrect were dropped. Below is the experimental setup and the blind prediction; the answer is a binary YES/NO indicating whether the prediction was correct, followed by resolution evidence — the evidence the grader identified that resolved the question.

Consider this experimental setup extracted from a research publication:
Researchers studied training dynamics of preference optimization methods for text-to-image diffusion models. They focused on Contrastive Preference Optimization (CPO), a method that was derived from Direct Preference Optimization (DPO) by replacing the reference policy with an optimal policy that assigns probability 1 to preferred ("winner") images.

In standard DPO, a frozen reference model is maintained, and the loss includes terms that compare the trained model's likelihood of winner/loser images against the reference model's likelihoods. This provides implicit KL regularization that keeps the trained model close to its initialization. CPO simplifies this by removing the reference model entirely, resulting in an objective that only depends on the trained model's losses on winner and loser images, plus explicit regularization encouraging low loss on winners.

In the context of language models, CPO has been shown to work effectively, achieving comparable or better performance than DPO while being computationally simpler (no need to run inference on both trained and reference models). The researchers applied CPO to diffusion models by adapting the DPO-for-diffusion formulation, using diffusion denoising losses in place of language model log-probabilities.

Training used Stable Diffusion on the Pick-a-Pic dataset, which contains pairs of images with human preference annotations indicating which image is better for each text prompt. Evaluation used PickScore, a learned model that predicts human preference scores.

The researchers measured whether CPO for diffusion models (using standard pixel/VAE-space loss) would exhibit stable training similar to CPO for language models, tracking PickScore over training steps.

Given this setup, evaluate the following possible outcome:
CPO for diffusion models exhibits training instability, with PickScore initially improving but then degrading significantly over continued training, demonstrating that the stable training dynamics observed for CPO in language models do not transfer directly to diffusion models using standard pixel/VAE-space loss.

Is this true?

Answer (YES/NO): YES